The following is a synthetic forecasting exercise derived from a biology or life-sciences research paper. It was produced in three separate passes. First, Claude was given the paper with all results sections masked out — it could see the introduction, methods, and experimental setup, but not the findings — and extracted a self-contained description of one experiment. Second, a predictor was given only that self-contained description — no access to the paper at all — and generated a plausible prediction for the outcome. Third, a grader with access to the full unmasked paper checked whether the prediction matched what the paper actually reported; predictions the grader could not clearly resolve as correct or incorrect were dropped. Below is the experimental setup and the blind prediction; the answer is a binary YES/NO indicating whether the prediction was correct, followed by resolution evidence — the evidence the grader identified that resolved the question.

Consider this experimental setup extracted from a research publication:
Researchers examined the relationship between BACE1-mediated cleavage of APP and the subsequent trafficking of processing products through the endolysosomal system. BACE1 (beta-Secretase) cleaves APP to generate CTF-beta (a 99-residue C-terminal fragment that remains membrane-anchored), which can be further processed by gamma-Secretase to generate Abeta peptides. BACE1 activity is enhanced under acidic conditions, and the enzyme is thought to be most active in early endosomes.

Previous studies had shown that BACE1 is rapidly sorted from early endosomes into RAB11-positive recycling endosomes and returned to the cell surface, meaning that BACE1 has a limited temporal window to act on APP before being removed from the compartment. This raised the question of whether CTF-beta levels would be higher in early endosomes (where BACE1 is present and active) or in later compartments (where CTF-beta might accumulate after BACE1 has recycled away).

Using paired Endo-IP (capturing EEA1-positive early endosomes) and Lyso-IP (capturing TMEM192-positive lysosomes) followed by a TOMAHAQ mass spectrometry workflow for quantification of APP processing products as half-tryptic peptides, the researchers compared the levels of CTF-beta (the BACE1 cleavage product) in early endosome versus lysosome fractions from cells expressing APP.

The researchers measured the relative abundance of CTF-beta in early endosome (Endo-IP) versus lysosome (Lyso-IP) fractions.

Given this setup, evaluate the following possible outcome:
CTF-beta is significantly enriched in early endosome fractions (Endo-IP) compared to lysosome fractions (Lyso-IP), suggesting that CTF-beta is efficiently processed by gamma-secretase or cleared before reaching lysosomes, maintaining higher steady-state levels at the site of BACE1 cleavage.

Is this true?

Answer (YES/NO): NO